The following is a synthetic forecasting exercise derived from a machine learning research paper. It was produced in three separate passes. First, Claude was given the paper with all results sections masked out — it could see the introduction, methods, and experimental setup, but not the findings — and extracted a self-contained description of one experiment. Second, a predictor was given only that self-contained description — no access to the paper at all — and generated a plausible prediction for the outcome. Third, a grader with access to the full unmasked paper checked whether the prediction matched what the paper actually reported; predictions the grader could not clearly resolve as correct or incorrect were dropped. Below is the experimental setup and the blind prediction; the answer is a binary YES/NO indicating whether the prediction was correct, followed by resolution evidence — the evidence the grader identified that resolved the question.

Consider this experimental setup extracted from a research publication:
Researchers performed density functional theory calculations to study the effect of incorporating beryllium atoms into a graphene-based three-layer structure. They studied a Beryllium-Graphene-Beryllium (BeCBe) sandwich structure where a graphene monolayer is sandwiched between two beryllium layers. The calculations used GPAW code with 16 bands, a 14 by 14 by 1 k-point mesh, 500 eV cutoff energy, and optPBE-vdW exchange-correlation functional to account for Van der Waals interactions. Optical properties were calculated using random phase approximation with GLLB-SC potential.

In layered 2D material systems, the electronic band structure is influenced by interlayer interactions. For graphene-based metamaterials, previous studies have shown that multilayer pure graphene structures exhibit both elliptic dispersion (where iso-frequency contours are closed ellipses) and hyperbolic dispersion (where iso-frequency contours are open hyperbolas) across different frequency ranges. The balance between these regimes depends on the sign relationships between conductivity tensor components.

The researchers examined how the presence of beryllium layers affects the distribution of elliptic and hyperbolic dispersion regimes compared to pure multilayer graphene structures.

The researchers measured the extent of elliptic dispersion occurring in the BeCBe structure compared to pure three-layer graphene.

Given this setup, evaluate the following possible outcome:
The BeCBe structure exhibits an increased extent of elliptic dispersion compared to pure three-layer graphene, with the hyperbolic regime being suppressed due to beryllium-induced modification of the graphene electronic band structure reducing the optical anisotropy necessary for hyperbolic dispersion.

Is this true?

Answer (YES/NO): NO